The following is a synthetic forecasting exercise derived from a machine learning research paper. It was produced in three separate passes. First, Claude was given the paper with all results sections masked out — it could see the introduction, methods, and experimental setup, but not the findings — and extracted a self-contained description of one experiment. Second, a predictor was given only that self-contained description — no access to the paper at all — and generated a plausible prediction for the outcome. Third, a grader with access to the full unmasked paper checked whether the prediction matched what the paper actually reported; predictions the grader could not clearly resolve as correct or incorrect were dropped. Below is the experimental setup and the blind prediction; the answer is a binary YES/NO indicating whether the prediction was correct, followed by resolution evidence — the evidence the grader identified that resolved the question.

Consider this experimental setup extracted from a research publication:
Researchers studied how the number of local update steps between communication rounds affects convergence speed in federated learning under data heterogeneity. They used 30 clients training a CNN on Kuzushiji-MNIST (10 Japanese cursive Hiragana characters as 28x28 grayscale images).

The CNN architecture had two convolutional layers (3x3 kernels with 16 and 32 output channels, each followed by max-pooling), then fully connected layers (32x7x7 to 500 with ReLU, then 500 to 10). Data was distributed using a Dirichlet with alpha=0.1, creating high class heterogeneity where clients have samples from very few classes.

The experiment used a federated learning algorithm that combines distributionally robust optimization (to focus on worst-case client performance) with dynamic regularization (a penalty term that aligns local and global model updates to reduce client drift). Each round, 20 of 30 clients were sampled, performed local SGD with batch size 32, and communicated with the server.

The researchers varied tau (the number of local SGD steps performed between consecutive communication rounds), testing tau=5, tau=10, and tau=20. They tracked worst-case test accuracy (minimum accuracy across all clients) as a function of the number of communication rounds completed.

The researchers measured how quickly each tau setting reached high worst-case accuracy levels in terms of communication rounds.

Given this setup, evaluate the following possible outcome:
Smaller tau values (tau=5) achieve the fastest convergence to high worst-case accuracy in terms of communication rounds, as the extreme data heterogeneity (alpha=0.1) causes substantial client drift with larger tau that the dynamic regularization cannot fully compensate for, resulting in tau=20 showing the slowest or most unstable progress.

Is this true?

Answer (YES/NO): NO